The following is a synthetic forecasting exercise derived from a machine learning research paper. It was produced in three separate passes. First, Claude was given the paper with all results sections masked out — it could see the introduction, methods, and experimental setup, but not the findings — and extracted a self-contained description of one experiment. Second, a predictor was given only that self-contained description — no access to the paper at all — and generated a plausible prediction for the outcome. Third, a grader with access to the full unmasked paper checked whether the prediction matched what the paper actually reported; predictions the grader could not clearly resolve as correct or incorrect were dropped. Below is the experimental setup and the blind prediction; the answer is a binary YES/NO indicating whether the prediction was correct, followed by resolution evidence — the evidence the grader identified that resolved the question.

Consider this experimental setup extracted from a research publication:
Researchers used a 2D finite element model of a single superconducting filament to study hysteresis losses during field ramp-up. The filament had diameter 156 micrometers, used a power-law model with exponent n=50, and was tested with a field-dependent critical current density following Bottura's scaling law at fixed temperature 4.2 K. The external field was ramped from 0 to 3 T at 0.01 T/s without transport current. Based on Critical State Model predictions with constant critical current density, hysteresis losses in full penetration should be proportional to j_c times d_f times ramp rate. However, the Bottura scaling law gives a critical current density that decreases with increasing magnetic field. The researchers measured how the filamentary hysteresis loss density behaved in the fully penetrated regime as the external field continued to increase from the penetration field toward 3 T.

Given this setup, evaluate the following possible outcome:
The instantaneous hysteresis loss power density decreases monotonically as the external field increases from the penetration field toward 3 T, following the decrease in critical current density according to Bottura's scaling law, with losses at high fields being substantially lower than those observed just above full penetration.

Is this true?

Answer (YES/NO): YES